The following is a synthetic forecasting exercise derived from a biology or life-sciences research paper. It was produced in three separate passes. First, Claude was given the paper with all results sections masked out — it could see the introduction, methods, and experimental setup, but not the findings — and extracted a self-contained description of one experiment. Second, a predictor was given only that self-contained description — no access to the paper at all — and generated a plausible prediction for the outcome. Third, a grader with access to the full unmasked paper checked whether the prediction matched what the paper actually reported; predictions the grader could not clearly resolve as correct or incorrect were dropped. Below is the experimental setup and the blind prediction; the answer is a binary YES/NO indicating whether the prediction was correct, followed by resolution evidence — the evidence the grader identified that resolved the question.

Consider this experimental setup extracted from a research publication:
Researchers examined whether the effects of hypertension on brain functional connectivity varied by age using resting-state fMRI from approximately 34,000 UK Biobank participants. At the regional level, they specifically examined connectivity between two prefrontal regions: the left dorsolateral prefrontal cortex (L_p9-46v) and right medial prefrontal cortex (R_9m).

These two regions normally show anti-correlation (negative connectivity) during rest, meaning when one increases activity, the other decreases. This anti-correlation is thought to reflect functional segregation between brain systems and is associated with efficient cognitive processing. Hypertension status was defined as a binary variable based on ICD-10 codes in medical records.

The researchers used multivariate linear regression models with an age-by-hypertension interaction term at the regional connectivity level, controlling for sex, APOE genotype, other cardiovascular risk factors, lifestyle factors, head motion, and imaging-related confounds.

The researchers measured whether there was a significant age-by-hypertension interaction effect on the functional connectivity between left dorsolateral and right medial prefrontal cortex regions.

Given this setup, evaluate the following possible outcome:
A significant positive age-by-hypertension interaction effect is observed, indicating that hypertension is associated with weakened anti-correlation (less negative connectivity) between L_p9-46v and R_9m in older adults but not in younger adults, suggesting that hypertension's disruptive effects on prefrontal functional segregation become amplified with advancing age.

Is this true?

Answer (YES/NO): YES